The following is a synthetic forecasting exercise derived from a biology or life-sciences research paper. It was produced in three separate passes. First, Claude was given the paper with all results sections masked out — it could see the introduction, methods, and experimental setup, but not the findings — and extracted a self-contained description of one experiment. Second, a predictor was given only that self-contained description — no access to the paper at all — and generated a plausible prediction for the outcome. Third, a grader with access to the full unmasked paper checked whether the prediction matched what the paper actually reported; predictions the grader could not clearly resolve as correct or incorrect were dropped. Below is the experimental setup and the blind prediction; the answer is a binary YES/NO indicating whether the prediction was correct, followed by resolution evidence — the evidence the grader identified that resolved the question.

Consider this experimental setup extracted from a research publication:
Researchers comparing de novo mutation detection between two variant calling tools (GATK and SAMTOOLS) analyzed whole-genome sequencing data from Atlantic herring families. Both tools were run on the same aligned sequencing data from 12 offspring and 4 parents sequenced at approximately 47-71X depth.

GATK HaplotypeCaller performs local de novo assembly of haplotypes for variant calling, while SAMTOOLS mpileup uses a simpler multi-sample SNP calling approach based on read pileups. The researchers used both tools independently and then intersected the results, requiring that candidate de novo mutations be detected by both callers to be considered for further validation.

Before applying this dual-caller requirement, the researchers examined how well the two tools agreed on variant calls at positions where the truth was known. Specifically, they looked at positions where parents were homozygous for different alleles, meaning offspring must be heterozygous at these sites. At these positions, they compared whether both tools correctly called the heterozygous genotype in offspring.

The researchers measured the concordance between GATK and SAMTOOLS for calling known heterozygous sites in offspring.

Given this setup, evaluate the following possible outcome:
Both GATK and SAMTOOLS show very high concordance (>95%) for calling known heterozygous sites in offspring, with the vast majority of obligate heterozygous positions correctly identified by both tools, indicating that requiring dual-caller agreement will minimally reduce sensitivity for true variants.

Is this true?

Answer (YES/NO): NO